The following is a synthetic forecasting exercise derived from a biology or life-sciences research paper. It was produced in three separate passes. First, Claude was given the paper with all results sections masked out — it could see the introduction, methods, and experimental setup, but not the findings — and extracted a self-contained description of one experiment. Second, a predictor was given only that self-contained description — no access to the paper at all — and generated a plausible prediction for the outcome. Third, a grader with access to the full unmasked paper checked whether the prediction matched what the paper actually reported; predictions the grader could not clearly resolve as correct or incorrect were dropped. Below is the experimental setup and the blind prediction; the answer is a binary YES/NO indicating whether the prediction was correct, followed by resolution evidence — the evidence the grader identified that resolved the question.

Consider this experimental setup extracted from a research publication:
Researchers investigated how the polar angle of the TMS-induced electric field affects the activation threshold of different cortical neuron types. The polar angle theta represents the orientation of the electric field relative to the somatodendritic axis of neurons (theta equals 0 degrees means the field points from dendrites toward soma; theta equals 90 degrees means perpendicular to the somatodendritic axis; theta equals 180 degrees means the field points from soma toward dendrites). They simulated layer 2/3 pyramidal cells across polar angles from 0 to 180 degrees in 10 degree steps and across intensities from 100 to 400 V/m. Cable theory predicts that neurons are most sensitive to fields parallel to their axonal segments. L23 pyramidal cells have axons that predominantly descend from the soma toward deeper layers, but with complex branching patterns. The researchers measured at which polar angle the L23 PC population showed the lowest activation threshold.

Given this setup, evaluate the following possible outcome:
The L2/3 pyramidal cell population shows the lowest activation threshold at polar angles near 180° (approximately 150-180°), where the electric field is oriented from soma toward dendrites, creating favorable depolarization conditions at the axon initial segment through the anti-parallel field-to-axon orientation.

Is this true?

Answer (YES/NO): NO